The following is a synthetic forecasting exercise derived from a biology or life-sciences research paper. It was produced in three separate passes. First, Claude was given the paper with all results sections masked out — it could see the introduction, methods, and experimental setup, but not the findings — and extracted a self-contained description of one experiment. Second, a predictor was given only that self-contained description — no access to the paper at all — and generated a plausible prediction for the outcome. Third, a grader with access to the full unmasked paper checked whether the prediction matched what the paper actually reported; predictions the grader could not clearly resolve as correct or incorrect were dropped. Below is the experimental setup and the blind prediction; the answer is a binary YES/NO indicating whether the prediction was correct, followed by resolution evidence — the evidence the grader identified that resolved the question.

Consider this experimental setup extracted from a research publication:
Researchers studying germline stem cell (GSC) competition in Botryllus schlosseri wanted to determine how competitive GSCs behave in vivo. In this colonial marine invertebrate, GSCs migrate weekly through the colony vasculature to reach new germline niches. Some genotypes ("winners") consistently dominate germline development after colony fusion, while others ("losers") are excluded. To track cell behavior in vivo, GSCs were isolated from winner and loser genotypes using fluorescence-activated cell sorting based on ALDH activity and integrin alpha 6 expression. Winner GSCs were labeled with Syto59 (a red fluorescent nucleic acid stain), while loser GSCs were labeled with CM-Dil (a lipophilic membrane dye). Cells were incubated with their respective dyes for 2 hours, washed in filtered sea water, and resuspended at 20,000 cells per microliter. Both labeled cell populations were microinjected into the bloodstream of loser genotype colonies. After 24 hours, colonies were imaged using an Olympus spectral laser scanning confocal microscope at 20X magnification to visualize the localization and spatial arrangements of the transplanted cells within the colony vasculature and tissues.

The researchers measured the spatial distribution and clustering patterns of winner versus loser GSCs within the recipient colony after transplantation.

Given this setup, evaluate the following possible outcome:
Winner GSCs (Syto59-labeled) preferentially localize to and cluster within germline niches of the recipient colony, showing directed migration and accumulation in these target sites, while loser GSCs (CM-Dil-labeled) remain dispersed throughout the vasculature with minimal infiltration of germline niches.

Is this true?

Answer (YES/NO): NO